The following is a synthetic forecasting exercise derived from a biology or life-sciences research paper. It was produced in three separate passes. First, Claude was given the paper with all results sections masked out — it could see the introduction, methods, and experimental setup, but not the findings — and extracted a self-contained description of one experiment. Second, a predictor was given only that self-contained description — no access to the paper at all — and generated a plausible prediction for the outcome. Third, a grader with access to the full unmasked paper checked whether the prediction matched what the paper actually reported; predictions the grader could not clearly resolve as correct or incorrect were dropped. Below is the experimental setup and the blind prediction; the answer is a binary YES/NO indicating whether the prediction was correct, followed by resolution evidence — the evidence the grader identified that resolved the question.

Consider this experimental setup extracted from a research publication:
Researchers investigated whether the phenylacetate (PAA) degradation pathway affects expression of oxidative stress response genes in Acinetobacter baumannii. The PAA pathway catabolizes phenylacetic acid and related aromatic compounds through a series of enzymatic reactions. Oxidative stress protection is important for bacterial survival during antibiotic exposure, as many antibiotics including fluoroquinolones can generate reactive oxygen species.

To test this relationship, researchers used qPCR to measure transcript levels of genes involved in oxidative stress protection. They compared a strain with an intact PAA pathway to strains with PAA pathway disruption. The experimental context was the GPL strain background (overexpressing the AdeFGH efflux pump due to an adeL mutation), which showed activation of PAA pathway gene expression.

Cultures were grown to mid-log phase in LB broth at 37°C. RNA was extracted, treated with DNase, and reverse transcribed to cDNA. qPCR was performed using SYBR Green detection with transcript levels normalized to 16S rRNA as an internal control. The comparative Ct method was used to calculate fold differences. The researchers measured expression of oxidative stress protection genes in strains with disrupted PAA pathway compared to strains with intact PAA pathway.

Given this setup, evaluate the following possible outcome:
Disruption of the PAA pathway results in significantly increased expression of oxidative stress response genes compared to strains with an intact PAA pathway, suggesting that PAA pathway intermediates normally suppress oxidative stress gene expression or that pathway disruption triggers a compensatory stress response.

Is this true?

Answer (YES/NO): NO